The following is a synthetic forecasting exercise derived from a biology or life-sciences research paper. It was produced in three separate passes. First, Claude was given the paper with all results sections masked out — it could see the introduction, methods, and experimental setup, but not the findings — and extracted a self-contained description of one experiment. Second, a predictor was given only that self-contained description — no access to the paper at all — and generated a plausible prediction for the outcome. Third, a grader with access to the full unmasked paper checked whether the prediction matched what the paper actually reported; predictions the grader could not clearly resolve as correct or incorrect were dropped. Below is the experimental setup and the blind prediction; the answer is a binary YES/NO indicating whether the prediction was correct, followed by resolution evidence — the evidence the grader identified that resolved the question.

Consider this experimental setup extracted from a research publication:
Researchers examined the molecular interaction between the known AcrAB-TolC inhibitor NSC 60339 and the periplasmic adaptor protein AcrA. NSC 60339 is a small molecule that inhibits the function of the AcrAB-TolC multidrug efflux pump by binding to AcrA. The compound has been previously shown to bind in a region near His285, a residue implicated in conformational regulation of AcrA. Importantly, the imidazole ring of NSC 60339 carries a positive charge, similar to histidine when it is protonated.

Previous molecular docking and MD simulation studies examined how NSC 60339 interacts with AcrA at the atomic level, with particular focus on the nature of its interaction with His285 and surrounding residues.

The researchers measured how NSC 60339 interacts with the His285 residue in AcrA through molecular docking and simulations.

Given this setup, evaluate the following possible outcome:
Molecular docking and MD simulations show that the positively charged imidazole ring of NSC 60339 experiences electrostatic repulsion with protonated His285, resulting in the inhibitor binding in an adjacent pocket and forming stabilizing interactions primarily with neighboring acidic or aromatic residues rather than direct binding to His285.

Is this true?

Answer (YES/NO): NO